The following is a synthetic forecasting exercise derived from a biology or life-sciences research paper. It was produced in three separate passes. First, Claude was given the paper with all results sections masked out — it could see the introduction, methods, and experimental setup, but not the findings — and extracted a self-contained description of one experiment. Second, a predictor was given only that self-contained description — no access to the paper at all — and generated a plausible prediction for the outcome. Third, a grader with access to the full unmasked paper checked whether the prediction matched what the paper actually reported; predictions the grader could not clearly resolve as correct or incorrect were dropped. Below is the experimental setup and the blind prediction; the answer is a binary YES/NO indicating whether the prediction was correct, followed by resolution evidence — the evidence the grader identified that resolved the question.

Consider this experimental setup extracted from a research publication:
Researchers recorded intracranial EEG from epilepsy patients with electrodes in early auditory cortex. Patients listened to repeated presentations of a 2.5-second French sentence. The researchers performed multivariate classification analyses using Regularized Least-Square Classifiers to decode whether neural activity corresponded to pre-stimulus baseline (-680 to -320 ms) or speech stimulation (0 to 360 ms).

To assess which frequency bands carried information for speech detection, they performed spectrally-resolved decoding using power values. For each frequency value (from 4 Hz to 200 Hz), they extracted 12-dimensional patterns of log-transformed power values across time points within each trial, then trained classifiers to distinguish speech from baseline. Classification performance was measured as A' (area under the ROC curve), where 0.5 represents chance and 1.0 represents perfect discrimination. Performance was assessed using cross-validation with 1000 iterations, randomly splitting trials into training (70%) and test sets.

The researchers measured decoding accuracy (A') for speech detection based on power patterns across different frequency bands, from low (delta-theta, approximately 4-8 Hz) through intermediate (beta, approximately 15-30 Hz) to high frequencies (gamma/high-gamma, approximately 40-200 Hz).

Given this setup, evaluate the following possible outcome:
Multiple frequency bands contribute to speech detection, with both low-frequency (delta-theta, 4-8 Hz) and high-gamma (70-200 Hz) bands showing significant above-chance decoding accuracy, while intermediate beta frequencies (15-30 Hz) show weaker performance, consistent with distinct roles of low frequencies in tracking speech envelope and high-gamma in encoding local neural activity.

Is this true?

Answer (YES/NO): YES